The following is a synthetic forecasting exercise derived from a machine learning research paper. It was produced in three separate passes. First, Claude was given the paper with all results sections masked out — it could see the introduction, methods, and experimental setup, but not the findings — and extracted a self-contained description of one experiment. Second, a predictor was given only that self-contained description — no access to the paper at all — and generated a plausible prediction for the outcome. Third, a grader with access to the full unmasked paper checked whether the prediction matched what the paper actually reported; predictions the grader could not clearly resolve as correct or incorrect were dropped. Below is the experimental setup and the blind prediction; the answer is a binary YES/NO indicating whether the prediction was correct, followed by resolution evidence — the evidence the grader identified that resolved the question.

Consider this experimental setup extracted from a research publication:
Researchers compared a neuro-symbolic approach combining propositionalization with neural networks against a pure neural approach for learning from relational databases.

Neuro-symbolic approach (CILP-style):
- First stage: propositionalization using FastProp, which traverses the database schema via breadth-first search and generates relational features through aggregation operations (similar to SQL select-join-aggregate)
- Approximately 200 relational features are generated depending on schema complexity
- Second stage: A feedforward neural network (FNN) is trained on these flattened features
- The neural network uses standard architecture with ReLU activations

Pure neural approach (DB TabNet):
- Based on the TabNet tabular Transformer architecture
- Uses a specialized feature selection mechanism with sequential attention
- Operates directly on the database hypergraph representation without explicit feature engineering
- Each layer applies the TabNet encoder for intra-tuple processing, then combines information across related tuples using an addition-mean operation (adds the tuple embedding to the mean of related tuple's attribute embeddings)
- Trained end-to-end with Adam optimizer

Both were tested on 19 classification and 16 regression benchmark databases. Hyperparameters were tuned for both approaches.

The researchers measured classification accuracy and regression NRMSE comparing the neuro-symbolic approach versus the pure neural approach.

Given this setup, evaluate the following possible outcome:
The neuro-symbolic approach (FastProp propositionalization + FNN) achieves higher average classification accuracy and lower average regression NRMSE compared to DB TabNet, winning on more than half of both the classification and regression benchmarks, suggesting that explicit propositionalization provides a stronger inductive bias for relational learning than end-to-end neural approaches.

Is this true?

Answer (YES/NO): NO